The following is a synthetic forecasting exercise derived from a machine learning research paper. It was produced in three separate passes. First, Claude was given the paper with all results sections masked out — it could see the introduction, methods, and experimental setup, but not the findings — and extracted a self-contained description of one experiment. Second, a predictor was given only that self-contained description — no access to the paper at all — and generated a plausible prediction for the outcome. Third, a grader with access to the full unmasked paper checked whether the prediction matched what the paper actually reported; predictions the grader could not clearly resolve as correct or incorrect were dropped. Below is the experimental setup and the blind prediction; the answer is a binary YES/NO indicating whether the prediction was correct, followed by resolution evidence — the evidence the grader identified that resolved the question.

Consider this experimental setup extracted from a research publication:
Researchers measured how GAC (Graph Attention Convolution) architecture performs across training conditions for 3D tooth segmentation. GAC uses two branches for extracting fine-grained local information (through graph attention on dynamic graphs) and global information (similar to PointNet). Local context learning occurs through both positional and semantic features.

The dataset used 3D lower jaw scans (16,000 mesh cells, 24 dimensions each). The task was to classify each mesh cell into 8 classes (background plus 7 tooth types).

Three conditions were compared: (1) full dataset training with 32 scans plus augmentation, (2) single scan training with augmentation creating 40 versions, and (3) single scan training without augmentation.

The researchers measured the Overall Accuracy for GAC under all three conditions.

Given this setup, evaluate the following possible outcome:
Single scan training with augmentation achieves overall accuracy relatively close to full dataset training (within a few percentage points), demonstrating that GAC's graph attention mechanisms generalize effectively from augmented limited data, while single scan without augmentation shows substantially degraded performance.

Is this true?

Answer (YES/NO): NO